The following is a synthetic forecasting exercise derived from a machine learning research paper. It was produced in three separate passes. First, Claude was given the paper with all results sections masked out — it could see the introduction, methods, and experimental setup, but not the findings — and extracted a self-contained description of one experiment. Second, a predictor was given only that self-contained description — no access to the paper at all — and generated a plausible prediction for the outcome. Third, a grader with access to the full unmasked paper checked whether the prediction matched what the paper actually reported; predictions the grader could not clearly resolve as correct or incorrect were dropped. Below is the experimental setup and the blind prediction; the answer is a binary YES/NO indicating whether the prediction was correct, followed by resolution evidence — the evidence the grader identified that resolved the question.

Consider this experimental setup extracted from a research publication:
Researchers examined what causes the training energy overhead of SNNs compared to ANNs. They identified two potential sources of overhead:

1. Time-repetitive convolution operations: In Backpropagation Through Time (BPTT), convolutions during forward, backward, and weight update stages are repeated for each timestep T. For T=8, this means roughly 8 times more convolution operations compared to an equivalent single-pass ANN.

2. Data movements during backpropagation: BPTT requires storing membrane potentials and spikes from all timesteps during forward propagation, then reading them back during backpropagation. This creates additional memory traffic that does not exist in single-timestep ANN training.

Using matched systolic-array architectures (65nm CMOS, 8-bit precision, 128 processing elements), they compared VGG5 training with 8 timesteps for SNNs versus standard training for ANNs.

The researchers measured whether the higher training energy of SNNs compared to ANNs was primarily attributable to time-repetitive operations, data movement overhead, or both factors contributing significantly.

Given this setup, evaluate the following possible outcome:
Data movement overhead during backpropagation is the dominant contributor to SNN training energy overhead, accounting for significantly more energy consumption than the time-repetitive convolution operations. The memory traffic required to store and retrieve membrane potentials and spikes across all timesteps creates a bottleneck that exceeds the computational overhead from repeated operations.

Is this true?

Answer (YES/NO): NO